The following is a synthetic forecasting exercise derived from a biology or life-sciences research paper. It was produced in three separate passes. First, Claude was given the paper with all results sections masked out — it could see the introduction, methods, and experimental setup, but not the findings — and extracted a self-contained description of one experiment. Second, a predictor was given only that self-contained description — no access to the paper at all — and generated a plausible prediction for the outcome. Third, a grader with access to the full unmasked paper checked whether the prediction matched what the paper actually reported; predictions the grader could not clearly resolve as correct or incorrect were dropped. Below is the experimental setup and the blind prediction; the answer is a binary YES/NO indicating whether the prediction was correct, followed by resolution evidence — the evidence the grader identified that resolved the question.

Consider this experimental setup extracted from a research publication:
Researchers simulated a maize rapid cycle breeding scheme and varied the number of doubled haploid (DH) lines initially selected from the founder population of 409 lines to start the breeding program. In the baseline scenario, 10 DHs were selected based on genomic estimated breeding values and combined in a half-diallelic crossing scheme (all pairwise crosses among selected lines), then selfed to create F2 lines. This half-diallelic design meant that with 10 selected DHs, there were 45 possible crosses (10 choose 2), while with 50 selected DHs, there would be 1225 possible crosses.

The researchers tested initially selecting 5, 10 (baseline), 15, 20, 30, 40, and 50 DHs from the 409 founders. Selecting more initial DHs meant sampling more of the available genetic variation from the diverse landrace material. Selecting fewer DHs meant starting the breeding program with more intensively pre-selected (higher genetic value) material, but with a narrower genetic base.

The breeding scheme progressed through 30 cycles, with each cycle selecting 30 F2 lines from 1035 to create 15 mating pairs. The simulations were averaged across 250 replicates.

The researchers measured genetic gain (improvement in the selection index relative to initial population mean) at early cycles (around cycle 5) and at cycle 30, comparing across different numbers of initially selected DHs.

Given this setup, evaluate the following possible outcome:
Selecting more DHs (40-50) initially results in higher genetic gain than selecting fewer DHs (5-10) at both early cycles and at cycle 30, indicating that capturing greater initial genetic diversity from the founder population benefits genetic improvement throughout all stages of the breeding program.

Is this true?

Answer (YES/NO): NO